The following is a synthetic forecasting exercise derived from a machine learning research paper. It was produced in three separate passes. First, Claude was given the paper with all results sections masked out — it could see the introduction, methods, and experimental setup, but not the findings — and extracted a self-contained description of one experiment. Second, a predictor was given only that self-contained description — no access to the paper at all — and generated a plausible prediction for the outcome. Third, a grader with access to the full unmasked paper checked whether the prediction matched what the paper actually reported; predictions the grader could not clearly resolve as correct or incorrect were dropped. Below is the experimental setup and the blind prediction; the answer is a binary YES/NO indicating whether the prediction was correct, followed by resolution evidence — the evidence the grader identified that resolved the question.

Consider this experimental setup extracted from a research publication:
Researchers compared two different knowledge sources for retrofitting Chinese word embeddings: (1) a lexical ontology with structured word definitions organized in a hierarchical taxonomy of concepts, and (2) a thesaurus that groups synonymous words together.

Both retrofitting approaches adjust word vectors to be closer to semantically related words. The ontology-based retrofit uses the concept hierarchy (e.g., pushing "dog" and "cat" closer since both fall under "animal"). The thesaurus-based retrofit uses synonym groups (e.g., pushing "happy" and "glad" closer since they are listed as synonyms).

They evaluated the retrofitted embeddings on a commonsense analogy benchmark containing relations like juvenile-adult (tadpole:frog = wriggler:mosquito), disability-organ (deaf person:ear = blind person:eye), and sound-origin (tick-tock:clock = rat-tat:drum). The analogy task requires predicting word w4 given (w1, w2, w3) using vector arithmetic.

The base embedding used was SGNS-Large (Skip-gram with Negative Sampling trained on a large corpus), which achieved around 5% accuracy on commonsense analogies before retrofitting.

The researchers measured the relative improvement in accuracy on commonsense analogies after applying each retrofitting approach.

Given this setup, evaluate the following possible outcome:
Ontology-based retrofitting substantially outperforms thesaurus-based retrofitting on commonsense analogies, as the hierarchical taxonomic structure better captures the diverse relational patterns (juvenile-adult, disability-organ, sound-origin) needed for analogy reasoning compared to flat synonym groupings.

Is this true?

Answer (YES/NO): YES